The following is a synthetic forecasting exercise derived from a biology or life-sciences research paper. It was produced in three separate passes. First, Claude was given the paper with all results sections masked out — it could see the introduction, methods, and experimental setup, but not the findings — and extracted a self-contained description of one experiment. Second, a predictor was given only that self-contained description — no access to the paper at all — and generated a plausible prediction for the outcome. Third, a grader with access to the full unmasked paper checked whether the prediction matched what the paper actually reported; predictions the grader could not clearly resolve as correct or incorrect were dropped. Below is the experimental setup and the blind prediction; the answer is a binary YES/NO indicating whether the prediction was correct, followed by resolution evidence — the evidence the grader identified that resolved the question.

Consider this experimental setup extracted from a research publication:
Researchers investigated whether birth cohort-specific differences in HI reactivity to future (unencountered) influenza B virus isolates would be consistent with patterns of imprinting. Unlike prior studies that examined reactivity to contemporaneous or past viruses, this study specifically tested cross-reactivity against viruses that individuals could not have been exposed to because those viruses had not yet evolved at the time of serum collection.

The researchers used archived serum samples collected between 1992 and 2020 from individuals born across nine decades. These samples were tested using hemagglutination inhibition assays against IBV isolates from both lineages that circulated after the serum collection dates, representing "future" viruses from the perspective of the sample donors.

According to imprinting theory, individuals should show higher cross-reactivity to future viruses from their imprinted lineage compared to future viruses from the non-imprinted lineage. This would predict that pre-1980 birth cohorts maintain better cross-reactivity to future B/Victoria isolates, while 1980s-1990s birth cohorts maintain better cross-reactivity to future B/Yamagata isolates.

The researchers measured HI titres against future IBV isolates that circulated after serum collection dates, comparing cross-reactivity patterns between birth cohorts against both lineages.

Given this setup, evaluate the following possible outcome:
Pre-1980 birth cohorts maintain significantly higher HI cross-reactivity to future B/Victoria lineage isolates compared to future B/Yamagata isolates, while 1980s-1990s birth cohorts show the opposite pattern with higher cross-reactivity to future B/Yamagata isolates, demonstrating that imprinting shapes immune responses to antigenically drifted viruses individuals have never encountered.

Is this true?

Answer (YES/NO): YES